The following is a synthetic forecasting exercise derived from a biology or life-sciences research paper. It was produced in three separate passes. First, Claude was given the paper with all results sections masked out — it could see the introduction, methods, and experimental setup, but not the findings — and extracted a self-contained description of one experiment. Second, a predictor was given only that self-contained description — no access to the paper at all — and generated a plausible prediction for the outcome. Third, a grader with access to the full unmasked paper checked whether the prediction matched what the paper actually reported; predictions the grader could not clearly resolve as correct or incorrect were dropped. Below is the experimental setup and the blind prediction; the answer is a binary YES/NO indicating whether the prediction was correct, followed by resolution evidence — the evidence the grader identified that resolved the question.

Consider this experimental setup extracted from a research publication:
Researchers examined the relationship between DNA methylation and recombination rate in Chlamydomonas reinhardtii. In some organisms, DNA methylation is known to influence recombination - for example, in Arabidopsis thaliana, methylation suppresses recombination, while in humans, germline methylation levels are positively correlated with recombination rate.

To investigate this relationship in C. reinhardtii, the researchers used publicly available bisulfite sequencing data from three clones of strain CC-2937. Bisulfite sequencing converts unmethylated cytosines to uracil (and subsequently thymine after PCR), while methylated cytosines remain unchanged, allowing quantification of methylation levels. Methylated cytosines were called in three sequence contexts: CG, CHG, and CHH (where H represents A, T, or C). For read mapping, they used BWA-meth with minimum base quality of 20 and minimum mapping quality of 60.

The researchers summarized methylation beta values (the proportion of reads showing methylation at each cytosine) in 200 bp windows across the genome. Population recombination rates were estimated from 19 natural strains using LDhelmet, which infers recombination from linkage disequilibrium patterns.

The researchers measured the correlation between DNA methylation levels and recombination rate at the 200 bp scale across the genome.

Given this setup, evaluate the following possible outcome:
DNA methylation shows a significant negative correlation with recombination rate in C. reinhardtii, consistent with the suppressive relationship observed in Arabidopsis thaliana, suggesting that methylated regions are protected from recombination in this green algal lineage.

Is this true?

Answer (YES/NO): NO